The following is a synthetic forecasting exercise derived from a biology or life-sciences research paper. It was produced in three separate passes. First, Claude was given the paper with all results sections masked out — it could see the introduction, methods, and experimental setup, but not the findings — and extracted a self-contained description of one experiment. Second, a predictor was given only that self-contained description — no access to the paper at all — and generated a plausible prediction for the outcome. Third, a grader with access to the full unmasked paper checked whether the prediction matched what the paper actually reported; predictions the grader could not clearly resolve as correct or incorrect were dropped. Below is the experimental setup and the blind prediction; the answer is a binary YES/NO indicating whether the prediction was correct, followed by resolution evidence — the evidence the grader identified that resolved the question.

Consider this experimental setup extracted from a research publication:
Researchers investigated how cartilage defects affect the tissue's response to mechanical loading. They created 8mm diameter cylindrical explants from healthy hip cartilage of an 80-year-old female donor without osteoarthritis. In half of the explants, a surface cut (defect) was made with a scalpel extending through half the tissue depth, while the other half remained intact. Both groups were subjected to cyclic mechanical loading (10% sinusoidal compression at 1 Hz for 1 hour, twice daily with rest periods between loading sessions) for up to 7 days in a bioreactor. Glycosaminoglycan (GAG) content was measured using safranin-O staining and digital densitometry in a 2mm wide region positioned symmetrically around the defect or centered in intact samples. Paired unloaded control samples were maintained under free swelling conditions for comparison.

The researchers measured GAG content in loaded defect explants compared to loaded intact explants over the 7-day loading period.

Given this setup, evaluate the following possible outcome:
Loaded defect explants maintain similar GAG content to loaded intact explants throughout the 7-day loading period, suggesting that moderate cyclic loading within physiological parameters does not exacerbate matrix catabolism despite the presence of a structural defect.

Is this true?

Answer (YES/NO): NO